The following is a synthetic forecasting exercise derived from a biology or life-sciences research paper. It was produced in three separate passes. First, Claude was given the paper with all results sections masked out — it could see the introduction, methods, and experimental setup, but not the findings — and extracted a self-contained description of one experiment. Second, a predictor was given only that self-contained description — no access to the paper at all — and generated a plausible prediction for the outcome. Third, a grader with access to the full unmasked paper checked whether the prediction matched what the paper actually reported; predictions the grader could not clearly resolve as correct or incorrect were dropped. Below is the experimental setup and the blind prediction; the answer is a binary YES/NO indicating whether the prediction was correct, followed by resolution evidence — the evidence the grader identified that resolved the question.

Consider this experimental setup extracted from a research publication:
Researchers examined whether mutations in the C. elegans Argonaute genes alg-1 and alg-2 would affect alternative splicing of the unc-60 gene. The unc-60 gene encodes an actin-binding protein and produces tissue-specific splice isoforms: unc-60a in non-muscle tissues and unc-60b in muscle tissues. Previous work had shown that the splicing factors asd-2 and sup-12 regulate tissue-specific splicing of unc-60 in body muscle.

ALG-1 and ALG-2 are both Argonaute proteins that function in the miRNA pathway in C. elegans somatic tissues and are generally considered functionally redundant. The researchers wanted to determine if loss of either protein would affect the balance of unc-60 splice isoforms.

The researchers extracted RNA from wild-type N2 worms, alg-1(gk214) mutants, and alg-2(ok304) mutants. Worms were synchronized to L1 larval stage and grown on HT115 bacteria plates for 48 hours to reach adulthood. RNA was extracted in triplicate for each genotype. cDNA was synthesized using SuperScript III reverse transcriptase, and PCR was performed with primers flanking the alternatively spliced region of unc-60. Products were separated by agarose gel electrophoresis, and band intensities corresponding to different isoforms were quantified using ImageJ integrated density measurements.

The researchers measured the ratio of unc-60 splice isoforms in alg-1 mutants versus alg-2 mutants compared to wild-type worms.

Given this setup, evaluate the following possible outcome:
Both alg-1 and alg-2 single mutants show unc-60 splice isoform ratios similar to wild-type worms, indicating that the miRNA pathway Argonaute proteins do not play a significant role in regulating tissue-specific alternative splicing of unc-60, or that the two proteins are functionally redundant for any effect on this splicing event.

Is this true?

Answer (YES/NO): NO